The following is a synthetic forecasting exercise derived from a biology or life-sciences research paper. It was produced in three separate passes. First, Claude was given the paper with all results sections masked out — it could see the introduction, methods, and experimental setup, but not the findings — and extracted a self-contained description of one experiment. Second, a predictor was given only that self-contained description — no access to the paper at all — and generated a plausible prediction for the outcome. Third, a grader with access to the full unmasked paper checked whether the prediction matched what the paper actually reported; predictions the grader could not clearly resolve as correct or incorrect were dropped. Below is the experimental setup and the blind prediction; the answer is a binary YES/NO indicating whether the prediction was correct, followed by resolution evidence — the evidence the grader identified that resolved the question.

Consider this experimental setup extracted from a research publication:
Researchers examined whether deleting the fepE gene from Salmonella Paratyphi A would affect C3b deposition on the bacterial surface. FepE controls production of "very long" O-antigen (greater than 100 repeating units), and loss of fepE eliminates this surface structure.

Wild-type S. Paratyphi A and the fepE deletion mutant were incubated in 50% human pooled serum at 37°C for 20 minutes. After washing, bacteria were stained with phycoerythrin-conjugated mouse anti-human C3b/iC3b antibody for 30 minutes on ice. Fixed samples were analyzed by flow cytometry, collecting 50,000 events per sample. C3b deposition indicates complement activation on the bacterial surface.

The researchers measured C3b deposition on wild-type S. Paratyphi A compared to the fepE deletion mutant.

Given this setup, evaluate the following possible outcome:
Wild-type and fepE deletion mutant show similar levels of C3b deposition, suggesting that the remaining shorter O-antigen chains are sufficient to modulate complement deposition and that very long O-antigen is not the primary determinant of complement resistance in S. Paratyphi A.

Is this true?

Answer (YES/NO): NO